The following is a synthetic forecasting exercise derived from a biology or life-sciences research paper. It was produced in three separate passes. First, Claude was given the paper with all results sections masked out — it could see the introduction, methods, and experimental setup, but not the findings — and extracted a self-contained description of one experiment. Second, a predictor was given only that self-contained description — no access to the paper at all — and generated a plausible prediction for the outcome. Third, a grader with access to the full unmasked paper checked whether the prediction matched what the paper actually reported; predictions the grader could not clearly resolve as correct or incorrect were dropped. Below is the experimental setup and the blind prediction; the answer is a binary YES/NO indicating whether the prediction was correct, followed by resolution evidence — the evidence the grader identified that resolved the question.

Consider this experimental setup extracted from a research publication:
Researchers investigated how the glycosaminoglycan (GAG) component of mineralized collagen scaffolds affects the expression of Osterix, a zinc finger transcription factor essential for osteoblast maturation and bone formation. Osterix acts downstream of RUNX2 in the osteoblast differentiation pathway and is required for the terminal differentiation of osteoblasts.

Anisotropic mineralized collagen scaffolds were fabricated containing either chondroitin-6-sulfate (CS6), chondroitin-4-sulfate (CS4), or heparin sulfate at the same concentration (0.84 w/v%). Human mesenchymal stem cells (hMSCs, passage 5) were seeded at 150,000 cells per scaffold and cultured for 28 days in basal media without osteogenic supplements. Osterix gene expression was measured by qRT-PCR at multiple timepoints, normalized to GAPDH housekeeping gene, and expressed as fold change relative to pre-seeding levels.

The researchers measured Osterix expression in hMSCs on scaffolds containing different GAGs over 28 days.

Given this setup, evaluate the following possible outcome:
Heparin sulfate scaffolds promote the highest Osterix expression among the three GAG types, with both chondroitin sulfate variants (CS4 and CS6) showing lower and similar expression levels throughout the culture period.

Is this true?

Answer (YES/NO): NO